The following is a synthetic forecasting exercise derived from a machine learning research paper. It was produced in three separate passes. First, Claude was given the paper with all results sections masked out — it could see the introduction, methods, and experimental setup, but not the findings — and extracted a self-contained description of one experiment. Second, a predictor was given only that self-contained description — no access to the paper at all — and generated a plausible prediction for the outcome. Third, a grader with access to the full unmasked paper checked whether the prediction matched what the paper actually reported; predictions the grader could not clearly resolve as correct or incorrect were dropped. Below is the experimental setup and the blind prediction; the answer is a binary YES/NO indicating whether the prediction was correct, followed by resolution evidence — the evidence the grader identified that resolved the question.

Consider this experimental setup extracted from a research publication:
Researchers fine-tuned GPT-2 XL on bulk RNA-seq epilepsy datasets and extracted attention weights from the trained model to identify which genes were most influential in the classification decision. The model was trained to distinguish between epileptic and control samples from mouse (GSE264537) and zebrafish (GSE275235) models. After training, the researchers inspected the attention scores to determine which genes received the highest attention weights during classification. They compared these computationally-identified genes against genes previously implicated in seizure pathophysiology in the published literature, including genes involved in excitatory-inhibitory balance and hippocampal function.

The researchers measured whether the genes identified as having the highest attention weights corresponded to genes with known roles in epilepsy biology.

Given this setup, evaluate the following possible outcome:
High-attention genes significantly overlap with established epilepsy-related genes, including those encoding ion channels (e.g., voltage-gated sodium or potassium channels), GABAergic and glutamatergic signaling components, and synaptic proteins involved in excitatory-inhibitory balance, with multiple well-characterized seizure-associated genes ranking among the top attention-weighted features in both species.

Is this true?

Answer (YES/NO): YES